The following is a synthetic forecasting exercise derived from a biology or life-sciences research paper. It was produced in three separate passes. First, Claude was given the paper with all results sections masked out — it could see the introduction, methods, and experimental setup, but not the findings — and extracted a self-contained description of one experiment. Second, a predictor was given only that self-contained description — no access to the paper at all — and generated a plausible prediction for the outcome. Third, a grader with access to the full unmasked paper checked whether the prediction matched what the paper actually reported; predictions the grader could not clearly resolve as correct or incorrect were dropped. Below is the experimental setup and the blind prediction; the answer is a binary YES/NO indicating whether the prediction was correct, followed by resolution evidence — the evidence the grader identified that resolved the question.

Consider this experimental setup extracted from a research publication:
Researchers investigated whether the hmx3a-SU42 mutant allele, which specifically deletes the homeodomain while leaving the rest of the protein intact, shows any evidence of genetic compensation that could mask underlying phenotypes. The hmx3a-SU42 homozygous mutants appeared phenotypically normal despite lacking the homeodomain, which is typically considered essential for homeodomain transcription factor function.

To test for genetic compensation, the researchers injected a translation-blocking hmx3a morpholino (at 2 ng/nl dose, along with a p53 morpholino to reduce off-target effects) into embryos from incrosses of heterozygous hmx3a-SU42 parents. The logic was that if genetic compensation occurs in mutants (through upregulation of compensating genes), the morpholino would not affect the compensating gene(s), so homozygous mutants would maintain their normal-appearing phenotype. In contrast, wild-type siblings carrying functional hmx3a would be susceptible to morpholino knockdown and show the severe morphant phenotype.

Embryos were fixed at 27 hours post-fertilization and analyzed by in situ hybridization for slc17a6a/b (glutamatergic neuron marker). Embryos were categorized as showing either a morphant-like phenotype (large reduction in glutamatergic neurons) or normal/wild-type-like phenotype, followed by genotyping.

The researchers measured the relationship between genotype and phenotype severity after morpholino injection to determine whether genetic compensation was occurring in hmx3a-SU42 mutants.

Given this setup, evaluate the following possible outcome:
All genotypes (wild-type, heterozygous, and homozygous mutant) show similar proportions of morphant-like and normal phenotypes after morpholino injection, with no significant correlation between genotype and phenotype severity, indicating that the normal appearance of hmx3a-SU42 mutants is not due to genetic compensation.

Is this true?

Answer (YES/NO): YES